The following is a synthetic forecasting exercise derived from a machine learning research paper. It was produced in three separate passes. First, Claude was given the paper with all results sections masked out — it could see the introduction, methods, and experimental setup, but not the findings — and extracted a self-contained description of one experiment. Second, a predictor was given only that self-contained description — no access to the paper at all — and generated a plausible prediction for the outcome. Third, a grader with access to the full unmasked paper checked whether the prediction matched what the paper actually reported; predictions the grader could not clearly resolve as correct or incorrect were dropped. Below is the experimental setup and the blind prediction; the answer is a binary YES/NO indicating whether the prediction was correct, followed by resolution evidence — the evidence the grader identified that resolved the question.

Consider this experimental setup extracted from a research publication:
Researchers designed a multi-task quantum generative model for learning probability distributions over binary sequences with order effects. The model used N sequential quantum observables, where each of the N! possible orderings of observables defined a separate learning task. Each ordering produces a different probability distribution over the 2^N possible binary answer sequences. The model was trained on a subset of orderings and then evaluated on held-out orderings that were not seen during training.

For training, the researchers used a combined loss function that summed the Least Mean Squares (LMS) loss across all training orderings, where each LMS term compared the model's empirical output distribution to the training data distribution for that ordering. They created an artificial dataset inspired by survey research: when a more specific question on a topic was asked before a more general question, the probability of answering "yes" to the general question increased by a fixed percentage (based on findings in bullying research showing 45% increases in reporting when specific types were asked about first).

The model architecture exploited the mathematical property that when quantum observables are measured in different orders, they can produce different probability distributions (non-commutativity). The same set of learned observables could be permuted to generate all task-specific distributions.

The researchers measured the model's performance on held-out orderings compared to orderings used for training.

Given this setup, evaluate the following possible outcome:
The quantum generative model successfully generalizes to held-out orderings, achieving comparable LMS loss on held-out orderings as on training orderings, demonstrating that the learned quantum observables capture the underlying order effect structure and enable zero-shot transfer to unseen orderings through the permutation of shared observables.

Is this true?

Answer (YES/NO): NO